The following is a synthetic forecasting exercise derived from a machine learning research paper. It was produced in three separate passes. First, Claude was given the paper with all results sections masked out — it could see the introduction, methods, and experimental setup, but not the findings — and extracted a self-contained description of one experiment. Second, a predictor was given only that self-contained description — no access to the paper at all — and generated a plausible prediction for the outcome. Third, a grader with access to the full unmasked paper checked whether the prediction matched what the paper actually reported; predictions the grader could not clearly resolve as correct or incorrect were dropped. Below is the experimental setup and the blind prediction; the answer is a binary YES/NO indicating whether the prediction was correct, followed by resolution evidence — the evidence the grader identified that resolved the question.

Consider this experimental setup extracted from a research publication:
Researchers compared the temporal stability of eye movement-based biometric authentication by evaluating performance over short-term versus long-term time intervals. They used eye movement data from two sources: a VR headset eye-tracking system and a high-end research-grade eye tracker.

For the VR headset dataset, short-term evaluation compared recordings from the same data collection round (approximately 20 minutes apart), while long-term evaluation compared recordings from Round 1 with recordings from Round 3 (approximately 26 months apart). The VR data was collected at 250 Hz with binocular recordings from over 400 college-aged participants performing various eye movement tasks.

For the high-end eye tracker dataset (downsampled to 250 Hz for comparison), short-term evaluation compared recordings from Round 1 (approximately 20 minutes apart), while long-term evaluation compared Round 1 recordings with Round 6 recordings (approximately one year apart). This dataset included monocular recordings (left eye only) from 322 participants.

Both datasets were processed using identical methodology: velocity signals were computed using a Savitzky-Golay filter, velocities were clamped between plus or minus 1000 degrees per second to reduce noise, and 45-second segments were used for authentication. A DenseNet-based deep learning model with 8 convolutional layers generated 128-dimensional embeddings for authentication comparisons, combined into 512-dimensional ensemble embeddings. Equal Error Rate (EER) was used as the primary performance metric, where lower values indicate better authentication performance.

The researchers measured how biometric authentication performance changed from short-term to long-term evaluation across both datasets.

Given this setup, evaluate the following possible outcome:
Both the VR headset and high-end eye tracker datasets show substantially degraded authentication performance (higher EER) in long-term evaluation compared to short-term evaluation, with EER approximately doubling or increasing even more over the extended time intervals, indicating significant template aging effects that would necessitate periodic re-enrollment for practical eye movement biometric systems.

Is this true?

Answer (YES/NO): YES